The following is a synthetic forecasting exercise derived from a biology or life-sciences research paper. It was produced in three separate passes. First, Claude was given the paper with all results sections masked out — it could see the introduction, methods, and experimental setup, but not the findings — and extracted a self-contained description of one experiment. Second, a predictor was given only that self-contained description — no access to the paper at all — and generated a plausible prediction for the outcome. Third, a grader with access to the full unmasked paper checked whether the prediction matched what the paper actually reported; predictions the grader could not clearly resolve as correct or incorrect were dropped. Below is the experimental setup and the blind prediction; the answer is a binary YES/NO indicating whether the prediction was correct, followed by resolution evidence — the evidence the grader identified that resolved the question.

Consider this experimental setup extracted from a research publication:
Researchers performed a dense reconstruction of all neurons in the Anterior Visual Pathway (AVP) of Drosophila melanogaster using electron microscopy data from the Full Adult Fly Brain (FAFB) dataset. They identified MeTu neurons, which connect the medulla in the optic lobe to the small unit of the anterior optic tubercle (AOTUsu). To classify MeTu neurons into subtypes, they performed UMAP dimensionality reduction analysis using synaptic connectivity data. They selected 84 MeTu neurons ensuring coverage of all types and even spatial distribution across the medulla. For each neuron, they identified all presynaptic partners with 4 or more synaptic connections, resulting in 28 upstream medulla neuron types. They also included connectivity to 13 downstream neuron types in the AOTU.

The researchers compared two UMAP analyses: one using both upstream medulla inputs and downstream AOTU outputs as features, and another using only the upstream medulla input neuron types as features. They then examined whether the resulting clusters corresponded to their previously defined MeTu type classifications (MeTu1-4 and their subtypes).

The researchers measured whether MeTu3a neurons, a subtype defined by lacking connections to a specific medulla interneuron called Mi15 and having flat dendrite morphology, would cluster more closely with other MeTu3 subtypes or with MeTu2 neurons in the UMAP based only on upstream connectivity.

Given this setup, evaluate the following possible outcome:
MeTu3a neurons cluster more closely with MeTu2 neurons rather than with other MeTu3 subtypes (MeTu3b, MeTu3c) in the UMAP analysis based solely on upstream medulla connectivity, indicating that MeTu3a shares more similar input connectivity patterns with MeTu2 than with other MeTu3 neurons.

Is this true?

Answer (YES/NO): YES